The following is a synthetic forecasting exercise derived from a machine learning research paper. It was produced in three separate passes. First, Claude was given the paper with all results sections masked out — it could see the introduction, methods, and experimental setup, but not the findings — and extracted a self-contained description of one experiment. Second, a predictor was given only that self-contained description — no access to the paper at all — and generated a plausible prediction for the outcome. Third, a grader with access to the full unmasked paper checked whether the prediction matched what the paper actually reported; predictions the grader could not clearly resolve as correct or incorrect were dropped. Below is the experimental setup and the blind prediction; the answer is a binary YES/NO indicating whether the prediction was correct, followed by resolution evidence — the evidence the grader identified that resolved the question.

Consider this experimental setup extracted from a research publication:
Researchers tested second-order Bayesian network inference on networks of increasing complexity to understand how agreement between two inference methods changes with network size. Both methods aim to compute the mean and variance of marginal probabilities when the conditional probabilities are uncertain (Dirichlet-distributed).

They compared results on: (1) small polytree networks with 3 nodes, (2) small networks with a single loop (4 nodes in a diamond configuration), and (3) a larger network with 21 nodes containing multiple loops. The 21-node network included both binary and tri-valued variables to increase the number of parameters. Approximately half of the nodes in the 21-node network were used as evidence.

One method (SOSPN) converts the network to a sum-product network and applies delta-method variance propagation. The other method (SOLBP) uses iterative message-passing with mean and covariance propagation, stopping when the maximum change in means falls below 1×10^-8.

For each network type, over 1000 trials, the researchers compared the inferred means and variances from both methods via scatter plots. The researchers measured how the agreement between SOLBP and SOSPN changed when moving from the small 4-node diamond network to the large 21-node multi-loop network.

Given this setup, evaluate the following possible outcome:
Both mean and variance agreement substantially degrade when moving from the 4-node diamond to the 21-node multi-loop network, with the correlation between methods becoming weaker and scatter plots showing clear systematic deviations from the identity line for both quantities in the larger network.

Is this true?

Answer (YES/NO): NO